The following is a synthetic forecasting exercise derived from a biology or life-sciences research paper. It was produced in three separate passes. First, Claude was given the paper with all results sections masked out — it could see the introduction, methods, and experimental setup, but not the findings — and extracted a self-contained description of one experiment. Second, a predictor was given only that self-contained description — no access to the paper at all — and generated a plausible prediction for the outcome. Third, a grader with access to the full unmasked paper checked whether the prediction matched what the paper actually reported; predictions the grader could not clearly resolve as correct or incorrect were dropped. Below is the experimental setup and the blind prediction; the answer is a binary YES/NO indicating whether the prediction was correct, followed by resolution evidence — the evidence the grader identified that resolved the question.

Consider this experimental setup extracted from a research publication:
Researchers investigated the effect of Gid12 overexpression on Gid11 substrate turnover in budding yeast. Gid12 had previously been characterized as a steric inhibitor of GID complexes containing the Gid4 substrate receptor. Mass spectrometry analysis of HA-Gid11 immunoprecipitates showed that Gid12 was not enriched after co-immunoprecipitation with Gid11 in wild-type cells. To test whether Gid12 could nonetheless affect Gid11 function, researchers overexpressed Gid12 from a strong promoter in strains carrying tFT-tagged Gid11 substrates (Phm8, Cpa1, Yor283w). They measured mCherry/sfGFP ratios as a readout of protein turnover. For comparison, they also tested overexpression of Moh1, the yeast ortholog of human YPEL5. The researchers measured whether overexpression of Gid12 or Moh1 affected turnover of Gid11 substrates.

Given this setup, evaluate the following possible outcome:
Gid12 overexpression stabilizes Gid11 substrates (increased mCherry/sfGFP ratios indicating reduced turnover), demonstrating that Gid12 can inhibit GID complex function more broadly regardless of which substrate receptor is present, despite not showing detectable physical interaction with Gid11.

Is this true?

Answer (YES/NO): YES